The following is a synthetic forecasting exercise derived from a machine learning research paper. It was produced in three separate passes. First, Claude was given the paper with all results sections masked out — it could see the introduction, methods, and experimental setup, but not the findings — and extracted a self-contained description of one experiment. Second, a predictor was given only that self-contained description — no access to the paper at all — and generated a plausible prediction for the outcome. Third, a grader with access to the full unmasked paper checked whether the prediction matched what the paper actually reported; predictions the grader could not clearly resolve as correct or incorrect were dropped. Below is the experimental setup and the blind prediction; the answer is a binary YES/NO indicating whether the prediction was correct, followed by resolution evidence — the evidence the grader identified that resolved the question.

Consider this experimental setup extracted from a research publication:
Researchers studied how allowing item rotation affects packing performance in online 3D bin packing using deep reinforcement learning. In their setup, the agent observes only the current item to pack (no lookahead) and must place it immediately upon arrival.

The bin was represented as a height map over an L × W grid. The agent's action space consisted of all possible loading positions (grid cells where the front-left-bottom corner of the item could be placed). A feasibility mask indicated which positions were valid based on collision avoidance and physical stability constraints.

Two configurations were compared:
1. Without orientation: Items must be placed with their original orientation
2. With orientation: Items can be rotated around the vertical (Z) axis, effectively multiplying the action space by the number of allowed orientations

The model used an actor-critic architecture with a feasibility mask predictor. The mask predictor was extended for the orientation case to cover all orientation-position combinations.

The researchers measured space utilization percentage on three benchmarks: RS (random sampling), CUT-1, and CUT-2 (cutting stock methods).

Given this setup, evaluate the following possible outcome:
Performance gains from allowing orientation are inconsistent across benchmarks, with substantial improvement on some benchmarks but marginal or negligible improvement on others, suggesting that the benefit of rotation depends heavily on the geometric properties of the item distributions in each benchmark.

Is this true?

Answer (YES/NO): NO